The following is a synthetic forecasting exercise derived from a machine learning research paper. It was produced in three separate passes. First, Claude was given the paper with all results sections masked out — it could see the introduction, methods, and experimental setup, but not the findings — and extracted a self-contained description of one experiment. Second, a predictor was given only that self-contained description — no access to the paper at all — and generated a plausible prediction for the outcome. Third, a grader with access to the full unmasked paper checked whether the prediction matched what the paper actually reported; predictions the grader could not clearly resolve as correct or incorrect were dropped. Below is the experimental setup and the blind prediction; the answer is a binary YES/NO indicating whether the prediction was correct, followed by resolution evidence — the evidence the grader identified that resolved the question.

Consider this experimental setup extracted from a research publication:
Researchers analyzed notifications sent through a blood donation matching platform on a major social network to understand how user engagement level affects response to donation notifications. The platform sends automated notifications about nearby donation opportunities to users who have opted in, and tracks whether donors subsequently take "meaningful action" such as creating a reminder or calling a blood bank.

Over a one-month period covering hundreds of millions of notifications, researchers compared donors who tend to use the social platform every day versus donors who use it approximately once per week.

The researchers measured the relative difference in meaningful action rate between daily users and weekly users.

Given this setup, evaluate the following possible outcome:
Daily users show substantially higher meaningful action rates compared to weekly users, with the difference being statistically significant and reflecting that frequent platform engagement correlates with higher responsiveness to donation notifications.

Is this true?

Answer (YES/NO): YES